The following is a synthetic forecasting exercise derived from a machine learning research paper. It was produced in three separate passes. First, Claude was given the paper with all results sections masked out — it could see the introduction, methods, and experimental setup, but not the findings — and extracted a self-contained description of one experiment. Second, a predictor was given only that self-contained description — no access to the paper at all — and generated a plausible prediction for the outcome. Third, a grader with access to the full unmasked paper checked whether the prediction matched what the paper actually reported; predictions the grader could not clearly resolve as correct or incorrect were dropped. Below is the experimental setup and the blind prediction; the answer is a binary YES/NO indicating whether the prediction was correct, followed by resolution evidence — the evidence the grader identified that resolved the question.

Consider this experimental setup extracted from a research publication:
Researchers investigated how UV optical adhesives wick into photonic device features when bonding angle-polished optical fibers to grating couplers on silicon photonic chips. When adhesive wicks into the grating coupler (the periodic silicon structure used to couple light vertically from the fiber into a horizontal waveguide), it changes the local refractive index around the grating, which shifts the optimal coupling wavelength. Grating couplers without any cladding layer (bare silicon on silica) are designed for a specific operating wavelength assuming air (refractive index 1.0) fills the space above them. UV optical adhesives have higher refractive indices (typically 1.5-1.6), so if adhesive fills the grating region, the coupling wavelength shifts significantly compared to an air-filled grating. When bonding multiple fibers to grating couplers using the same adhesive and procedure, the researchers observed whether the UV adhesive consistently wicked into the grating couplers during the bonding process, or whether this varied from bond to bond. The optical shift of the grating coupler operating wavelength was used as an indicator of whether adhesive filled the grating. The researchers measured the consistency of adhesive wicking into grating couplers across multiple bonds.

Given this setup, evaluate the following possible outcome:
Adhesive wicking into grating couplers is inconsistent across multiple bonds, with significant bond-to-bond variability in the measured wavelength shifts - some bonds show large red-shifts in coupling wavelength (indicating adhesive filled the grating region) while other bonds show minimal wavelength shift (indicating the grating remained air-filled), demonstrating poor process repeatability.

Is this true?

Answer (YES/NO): YES